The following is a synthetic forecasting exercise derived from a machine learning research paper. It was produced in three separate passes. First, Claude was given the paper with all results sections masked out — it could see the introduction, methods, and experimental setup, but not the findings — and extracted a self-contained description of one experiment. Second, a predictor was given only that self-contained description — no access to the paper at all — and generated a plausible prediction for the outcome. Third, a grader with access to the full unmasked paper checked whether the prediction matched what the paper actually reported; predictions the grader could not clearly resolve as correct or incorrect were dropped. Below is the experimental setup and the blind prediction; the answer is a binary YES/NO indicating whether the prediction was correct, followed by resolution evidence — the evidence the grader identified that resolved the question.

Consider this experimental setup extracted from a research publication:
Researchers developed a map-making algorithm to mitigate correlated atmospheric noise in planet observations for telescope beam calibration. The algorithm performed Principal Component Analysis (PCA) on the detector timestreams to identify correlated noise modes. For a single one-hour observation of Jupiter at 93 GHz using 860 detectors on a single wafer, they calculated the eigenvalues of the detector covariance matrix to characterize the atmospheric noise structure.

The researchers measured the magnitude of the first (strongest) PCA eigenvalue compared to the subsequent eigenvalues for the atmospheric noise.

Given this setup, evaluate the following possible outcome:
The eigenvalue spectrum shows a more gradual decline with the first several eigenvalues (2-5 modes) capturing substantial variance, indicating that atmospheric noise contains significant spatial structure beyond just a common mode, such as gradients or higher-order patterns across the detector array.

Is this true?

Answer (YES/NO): NO